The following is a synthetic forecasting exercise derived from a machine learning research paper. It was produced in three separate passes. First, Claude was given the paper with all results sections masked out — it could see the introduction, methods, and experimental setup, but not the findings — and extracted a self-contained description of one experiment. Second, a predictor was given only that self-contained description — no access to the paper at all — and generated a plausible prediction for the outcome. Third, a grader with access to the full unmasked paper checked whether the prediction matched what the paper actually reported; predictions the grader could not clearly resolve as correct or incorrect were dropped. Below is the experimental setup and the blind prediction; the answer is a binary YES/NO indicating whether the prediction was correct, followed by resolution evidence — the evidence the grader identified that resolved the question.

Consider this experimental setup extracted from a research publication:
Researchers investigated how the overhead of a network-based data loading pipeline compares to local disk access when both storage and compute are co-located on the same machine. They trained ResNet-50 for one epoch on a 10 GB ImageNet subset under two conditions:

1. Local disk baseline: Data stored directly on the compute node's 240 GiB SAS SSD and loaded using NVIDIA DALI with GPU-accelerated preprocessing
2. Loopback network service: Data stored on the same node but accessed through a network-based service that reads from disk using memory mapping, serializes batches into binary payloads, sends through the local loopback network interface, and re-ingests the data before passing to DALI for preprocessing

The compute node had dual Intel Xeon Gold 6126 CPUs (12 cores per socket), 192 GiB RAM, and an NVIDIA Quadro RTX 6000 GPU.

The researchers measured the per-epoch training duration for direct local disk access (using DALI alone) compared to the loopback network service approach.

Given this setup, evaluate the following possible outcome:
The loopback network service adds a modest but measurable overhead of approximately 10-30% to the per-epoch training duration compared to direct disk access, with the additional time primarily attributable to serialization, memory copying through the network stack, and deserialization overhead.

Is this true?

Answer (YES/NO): NO